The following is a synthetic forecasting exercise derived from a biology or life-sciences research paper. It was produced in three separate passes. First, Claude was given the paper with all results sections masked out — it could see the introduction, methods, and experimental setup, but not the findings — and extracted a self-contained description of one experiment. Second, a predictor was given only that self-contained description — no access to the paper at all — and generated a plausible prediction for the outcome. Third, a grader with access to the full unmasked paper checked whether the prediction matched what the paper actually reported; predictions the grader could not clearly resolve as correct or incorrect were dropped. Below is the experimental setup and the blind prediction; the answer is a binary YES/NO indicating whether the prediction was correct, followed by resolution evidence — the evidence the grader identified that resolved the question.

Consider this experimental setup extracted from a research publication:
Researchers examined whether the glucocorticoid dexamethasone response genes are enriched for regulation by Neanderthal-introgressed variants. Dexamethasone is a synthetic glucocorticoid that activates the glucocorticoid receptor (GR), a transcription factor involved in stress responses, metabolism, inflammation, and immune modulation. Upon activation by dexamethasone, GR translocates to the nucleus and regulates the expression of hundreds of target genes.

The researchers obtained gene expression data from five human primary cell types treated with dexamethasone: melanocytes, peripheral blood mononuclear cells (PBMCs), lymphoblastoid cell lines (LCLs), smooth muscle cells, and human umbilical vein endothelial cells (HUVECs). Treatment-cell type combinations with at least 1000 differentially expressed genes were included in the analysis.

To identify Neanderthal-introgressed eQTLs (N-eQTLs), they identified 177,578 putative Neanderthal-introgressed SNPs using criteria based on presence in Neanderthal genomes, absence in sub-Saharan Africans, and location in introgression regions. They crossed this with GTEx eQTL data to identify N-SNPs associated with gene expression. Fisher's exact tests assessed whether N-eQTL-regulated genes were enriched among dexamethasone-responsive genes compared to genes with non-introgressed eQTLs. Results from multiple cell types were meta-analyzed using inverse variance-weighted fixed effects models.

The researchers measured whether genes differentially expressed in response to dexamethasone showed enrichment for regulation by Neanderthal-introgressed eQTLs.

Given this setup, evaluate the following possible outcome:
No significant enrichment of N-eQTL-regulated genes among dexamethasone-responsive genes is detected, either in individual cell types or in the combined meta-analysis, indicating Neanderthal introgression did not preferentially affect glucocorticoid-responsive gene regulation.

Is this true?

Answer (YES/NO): NO